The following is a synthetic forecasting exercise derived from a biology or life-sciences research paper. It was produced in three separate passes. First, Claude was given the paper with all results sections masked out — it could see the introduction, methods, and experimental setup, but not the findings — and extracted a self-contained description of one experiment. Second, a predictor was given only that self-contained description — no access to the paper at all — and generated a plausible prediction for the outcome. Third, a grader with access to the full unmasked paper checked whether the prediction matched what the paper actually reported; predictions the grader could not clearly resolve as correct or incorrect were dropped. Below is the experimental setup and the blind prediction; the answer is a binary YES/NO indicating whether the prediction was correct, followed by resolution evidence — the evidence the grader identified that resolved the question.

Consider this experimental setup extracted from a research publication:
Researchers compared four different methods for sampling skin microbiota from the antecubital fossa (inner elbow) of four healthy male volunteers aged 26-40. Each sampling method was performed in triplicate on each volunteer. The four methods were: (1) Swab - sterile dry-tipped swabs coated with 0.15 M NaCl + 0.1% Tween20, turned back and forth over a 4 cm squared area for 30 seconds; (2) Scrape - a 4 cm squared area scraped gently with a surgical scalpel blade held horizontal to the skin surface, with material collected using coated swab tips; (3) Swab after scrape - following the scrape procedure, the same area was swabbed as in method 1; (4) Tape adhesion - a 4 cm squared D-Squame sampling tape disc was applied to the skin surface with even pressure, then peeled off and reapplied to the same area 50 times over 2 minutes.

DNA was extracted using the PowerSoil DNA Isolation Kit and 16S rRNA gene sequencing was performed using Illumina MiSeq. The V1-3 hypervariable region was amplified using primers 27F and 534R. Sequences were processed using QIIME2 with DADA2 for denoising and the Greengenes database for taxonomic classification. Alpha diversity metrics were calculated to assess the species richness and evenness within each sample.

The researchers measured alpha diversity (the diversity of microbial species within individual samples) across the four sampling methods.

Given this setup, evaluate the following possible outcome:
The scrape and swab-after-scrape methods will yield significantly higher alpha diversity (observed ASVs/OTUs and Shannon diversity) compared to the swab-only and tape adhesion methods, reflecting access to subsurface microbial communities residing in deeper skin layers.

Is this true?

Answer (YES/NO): NO